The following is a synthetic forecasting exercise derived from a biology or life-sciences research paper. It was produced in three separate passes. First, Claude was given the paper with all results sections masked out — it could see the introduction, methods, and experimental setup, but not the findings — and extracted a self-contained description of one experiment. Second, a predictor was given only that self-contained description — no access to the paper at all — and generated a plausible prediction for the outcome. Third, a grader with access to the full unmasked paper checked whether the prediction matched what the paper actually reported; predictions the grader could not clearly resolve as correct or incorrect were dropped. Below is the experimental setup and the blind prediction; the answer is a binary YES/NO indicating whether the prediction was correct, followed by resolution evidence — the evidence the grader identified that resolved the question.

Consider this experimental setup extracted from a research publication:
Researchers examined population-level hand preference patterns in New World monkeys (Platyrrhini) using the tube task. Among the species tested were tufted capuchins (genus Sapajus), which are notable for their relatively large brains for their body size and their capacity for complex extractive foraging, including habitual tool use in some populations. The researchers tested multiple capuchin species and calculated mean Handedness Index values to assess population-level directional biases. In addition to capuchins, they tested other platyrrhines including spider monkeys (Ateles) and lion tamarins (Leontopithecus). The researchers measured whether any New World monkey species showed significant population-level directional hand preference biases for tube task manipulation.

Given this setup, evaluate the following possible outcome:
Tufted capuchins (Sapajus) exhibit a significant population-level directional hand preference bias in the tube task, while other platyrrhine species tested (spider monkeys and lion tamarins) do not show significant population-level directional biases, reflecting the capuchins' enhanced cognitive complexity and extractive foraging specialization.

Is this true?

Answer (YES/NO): NO